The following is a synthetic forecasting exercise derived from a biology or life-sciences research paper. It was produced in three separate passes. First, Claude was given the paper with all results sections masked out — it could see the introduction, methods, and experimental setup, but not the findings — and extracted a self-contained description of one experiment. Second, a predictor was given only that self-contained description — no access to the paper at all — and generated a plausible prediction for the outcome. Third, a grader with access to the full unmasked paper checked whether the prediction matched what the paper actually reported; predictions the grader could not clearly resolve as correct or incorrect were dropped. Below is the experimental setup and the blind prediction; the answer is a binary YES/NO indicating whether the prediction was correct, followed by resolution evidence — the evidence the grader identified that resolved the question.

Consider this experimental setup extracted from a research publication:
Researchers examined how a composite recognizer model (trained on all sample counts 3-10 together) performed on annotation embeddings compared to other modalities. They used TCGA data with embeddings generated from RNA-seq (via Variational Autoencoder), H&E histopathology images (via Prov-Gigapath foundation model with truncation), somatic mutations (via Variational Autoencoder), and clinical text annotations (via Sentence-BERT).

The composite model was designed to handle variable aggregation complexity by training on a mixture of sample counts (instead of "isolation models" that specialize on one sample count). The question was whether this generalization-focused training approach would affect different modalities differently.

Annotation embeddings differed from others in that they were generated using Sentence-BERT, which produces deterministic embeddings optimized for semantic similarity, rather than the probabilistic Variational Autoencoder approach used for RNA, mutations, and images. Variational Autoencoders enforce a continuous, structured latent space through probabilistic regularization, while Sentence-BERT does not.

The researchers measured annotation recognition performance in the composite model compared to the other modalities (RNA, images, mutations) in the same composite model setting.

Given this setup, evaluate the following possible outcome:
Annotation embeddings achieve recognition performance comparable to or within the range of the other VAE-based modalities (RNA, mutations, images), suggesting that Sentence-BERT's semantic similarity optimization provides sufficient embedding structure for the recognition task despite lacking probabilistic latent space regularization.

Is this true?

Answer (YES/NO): NO